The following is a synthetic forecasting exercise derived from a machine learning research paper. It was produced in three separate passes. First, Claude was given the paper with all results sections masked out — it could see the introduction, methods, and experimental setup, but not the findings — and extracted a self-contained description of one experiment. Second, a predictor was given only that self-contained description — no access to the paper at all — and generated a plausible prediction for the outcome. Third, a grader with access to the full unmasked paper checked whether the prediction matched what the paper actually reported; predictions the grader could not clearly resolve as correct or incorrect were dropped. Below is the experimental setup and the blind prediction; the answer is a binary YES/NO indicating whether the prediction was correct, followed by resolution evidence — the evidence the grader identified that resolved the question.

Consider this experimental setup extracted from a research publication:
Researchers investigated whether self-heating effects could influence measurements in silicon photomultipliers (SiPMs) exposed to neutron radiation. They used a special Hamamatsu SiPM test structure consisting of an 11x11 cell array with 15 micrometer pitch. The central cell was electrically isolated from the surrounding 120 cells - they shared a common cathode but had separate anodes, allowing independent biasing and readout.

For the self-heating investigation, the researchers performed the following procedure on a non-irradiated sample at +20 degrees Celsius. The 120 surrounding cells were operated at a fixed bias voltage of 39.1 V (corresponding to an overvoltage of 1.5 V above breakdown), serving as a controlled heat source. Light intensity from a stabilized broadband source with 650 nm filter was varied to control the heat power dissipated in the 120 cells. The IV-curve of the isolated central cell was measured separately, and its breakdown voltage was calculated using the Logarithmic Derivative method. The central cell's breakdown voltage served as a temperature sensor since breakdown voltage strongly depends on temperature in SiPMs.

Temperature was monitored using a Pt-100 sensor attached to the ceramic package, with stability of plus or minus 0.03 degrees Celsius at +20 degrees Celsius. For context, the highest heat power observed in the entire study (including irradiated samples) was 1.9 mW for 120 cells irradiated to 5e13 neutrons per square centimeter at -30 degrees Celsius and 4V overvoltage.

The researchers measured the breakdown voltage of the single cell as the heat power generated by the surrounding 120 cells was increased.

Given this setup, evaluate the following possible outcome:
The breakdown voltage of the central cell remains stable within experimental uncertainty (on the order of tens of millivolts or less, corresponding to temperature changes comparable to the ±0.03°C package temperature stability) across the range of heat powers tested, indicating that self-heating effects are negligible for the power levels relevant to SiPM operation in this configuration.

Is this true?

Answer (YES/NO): YES